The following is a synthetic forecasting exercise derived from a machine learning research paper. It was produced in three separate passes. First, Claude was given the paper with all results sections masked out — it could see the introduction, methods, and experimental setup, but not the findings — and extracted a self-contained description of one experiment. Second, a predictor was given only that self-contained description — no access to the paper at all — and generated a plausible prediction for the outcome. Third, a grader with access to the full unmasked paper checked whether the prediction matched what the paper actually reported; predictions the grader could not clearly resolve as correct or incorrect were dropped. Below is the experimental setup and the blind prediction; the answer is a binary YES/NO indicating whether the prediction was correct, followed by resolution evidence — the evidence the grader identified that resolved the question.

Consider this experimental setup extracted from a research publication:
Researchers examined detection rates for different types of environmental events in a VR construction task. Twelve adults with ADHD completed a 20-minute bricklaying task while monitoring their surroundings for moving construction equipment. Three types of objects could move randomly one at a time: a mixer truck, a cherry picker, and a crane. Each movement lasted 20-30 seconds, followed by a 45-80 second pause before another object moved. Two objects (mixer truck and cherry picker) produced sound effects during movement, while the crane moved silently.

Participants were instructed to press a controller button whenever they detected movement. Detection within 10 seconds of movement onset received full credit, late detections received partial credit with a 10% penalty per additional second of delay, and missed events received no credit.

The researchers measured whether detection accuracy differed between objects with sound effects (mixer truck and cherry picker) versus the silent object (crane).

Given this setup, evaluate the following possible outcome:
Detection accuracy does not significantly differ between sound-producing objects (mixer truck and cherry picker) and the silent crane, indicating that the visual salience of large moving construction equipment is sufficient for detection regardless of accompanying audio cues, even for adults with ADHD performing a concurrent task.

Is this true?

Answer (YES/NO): NO